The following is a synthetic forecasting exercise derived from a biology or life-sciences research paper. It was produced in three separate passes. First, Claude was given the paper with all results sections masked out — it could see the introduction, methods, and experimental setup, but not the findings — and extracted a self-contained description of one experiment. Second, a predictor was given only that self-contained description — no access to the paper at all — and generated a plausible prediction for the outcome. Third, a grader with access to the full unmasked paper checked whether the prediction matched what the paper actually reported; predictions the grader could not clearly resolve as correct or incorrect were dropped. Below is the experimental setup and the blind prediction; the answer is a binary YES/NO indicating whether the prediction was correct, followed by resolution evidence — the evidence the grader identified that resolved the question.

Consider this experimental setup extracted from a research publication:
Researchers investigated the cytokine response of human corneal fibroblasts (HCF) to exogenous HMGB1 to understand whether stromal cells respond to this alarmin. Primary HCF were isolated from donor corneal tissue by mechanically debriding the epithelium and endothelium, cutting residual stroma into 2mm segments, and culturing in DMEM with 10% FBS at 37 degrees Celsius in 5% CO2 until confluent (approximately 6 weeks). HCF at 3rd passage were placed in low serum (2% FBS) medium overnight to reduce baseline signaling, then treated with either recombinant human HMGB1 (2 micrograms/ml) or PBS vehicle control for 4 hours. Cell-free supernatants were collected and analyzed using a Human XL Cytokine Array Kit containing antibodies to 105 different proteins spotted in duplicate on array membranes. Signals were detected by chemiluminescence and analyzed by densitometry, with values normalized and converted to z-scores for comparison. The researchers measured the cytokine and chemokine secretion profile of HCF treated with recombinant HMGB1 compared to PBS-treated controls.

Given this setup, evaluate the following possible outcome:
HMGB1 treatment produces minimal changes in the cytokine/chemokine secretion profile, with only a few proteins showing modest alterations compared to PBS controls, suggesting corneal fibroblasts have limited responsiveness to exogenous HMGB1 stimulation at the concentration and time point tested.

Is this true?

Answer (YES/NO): NO